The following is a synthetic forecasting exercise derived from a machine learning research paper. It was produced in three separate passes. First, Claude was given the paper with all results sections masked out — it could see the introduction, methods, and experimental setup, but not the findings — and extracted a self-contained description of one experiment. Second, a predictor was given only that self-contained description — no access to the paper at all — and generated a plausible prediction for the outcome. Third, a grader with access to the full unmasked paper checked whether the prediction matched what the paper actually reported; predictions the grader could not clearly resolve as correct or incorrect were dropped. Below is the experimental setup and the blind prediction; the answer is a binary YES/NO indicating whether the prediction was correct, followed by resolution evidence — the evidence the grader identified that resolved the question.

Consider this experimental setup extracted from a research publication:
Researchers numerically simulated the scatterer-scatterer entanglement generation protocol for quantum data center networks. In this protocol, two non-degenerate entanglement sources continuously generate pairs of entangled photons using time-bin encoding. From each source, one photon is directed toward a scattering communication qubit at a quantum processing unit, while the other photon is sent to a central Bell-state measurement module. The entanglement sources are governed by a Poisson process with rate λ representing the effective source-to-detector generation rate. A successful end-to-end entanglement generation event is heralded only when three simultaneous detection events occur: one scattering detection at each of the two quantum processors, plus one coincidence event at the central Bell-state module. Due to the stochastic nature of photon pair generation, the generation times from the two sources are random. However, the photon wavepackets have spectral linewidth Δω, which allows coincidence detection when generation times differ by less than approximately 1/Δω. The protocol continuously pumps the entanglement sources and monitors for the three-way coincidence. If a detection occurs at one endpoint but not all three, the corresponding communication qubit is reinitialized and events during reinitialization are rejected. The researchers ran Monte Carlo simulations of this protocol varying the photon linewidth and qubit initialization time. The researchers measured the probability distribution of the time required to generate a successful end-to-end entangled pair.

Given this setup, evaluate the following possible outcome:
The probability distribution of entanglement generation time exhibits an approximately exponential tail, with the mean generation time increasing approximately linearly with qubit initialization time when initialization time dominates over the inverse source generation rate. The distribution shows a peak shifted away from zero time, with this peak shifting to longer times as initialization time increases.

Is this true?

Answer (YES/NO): NO